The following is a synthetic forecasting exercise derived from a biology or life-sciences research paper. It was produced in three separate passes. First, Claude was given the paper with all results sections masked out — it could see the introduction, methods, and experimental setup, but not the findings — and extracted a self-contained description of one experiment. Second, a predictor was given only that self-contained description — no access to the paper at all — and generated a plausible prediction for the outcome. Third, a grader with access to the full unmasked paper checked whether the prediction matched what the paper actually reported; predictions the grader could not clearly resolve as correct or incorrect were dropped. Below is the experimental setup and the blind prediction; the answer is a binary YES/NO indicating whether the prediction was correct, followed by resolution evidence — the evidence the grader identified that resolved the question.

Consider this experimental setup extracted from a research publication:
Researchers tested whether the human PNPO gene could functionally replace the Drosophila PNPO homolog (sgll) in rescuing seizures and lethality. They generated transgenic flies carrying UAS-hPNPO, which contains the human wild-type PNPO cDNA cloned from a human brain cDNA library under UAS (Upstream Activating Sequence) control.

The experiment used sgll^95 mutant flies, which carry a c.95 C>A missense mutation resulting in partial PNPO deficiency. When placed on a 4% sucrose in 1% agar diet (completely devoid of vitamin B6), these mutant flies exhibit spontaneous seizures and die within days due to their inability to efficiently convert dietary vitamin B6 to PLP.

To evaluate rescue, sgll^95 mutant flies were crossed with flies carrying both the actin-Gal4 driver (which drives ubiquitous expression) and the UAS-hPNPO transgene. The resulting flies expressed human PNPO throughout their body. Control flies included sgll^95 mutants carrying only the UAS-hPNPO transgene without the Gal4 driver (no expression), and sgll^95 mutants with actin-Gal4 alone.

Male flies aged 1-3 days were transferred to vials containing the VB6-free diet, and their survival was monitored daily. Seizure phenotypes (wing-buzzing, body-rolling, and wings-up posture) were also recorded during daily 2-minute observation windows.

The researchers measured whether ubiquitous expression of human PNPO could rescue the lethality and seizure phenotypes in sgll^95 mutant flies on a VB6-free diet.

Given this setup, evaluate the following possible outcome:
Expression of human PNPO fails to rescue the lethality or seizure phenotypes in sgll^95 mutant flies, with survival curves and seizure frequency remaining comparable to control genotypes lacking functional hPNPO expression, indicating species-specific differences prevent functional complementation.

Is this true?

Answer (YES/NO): NO